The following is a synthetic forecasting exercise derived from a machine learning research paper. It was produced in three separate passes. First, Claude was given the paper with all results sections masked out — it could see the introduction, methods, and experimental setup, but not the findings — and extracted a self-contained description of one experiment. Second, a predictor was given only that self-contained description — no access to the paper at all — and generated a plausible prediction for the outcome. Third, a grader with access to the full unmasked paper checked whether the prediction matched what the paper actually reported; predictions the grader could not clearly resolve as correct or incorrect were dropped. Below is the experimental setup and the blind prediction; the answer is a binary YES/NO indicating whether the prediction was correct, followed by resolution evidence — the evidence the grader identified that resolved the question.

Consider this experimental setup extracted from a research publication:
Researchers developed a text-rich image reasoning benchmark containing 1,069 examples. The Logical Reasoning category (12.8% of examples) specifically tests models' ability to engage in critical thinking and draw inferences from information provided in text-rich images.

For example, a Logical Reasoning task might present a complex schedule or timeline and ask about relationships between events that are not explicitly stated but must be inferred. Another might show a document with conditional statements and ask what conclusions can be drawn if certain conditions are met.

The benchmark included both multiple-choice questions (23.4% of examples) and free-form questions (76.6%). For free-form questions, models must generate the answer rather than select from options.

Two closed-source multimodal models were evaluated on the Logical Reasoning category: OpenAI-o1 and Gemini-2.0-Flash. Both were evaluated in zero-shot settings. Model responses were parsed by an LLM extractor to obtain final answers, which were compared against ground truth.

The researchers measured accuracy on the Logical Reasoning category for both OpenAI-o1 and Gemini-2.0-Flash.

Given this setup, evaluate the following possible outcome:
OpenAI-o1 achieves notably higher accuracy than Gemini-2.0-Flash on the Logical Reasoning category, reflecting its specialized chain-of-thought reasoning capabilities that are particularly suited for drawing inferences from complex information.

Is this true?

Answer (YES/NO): YES